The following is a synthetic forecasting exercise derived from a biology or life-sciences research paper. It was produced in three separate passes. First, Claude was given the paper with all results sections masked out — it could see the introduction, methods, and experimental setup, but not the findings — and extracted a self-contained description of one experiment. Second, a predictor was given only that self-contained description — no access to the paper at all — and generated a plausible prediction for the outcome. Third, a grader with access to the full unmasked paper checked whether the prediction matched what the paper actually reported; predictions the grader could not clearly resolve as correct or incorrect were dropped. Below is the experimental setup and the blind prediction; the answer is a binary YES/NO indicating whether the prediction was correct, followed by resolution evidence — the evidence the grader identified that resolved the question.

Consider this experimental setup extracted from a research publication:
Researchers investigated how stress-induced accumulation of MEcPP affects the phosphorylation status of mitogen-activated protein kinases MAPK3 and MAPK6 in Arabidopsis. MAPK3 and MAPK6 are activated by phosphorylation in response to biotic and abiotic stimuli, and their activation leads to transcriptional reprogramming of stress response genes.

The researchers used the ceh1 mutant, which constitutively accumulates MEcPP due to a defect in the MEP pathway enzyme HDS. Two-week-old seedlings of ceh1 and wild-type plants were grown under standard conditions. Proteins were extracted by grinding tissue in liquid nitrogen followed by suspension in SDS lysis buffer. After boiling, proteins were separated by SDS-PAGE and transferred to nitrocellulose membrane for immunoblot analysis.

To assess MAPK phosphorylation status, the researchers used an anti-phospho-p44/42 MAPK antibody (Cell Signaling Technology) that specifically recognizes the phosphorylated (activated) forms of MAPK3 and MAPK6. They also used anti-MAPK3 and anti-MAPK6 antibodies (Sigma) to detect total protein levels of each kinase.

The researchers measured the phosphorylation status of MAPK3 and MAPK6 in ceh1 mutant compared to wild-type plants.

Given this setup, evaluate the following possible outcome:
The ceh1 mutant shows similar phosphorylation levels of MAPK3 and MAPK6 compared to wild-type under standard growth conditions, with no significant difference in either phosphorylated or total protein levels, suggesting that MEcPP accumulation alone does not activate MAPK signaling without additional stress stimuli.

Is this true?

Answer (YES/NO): NO